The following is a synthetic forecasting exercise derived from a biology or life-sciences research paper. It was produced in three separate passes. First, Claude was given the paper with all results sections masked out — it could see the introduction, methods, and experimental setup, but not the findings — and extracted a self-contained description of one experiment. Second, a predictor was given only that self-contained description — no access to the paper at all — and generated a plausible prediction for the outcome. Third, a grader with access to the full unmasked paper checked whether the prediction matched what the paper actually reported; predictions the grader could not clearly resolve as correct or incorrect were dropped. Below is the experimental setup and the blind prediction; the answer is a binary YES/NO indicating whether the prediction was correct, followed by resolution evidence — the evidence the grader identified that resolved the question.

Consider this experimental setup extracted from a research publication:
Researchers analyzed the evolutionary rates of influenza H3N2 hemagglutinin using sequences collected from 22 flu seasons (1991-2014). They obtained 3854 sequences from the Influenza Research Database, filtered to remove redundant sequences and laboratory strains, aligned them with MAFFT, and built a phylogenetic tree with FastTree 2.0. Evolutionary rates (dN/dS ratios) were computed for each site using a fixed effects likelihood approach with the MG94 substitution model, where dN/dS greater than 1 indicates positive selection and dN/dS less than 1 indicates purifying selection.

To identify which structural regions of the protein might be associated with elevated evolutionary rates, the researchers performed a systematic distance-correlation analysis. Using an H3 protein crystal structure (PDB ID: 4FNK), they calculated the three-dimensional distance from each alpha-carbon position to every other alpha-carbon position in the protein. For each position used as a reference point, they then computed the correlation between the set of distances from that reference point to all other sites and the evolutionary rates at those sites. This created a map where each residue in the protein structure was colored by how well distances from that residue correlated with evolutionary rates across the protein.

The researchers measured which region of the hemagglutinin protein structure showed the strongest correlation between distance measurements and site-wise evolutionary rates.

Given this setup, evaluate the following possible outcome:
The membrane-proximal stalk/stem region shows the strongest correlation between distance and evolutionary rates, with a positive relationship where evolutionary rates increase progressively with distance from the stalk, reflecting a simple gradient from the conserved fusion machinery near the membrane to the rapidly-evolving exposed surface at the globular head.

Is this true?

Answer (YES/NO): NO